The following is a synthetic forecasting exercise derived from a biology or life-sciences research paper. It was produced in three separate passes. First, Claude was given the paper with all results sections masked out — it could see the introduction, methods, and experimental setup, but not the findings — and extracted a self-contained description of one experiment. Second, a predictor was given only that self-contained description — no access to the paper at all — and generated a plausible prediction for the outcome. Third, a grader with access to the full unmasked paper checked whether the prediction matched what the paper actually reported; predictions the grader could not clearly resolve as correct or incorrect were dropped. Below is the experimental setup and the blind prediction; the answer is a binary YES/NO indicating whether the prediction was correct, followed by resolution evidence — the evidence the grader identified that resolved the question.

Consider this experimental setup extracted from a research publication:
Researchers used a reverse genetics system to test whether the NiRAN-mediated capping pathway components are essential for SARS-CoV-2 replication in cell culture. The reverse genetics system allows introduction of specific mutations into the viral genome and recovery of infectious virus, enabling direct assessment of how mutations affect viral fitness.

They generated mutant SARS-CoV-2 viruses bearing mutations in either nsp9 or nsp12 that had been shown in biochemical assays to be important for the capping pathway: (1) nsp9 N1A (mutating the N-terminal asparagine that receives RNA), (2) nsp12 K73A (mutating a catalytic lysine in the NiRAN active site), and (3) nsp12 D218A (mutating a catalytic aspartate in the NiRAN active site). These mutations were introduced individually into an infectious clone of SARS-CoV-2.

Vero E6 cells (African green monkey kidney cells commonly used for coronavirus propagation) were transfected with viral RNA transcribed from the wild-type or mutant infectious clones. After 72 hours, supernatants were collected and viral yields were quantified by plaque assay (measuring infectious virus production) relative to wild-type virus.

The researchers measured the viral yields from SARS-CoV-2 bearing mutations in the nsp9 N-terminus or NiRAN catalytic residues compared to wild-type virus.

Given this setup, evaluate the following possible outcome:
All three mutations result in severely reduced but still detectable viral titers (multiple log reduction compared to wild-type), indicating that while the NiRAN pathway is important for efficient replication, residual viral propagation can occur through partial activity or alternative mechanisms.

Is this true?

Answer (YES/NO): YES